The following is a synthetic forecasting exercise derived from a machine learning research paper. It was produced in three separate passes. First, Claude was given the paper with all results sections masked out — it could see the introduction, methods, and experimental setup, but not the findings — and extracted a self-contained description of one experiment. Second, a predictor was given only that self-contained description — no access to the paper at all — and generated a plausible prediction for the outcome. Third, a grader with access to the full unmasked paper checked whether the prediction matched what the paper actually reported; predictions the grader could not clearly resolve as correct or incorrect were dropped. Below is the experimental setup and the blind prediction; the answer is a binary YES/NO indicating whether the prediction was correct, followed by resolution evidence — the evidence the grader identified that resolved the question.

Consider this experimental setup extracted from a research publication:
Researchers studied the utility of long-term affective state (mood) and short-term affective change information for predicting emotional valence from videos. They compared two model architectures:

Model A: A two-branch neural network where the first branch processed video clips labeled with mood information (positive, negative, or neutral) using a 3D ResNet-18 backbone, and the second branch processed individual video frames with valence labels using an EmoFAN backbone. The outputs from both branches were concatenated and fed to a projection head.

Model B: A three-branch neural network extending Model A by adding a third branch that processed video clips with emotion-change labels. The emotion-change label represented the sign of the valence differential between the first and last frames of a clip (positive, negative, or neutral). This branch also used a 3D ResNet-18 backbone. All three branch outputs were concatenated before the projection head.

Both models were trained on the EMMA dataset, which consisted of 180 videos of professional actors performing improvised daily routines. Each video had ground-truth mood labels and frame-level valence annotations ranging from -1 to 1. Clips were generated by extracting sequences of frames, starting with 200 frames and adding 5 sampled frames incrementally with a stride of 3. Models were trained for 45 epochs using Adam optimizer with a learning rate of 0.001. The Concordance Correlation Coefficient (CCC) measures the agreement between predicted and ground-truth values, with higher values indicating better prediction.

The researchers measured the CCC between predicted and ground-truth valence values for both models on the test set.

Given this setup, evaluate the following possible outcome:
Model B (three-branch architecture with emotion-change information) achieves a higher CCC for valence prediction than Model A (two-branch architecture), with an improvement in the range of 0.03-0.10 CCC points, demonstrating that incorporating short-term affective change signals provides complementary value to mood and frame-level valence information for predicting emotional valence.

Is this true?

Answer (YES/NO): NO